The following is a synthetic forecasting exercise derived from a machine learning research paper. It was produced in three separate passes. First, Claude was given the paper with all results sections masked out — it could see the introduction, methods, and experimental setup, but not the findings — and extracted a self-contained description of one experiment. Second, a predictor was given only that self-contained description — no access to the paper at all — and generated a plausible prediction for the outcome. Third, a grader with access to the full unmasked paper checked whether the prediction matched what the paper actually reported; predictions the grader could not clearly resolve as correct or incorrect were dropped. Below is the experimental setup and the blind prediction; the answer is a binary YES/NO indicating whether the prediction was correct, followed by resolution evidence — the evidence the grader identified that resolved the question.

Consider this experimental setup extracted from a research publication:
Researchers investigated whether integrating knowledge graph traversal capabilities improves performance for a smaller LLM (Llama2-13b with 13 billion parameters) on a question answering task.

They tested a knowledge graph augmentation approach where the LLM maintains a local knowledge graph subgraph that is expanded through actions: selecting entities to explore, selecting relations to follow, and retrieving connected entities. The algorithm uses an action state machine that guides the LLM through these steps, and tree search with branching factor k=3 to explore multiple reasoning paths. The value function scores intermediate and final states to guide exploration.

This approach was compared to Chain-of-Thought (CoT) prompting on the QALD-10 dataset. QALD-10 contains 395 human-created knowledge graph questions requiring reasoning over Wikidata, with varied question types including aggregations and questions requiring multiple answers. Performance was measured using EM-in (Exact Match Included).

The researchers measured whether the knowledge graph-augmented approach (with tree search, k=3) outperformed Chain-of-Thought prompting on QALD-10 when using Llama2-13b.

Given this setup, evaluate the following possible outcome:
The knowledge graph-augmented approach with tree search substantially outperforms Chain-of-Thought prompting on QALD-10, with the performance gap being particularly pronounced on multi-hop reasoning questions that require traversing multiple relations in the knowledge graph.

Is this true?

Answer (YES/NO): NO